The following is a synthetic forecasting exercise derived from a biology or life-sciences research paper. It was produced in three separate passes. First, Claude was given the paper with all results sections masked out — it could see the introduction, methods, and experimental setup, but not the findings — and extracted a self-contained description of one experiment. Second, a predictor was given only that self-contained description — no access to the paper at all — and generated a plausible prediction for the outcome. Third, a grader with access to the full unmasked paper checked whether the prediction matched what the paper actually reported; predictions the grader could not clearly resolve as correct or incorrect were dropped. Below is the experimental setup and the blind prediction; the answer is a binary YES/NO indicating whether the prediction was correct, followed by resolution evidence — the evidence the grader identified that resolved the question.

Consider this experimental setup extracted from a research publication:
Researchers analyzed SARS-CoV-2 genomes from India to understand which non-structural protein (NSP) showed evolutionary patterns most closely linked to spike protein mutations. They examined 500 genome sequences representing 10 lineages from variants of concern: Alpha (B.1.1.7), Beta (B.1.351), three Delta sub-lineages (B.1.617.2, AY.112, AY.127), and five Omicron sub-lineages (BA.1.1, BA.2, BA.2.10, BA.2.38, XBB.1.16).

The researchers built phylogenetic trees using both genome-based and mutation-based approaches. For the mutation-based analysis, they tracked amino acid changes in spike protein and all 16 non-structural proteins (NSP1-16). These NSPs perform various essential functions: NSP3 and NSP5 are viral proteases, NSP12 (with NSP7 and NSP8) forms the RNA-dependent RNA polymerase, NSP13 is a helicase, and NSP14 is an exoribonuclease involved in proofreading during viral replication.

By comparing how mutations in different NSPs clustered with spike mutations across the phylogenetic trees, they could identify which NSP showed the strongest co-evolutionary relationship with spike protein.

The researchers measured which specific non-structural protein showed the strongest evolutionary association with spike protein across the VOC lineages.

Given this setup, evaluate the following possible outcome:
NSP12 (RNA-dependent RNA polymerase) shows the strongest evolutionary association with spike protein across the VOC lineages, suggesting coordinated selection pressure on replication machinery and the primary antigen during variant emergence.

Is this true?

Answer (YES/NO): NO